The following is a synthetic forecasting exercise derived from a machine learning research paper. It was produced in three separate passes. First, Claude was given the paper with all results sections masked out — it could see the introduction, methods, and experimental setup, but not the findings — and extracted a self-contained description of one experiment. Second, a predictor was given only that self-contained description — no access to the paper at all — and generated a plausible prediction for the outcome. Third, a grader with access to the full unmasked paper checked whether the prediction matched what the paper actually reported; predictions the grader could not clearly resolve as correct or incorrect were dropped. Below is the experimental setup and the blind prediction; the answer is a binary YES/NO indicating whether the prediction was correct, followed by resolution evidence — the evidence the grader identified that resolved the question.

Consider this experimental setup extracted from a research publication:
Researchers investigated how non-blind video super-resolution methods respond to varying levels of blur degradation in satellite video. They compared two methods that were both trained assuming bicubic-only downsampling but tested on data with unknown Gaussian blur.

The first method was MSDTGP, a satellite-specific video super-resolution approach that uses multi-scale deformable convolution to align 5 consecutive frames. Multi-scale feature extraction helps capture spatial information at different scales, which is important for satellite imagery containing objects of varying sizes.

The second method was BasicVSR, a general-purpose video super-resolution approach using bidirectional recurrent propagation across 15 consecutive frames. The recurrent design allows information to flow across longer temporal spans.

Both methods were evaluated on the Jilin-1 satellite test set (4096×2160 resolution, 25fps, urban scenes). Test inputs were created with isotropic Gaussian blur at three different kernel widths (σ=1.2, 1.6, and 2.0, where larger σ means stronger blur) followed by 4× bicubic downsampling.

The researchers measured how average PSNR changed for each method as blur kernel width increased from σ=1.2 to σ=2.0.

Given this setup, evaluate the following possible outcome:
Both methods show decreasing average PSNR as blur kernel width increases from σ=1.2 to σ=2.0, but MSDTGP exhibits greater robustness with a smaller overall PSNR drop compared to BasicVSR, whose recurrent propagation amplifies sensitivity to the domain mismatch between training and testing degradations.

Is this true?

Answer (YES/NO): NO